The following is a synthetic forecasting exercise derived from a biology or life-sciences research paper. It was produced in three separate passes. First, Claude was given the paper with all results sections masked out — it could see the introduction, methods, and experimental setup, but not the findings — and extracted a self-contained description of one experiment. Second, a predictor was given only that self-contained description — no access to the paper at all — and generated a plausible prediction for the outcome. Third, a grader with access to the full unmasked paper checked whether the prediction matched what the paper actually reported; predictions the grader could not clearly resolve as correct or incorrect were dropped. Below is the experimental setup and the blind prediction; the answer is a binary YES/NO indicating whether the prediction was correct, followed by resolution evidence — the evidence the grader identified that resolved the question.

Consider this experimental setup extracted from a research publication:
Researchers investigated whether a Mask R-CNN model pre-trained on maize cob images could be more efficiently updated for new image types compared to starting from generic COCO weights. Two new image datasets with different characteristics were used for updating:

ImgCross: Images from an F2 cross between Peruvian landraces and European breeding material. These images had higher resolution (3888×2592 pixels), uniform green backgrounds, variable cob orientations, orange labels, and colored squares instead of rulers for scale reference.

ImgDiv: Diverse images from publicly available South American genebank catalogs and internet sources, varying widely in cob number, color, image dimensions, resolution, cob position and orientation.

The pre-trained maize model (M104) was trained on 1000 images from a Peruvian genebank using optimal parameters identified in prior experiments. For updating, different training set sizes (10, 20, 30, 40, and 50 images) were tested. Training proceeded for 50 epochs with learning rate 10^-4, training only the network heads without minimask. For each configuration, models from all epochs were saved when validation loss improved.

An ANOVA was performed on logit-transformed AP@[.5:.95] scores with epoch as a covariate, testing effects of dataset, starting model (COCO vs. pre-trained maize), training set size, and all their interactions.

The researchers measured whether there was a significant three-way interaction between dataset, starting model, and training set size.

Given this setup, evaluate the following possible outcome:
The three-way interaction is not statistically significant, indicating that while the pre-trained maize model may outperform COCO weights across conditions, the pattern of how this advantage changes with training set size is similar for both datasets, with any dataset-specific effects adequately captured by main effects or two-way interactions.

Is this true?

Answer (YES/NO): YES